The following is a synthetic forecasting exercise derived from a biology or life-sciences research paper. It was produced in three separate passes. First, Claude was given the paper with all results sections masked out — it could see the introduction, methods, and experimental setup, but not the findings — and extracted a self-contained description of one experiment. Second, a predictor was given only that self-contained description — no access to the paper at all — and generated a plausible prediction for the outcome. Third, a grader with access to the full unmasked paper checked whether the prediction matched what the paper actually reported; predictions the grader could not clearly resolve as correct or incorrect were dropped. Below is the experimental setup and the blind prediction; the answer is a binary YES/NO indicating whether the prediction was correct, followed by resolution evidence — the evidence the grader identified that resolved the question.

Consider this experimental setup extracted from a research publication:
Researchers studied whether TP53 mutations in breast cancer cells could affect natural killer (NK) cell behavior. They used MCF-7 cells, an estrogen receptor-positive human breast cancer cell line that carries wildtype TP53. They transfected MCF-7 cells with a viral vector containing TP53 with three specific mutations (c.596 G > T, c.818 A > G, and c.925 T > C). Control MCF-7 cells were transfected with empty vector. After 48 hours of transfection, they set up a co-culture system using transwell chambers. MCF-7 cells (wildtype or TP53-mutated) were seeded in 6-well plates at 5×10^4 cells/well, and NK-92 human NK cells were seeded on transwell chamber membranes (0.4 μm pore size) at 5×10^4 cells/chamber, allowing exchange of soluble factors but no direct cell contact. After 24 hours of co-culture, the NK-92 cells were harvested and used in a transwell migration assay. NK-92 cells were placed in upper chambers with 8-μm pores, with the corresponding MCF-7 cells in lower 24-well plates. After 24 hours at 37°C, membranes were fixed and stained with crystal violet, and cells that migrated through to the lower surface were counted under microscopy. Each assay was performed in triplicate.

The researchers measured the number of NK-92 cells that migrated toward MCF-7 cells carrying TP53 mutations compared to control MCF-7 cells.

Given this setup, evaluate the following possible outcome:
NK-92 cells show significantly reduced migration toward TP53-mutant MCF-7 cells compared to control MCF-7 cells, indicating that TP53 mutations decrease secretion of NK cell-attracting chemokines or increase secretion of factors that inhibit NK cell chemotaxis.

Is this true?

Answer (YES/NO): NO